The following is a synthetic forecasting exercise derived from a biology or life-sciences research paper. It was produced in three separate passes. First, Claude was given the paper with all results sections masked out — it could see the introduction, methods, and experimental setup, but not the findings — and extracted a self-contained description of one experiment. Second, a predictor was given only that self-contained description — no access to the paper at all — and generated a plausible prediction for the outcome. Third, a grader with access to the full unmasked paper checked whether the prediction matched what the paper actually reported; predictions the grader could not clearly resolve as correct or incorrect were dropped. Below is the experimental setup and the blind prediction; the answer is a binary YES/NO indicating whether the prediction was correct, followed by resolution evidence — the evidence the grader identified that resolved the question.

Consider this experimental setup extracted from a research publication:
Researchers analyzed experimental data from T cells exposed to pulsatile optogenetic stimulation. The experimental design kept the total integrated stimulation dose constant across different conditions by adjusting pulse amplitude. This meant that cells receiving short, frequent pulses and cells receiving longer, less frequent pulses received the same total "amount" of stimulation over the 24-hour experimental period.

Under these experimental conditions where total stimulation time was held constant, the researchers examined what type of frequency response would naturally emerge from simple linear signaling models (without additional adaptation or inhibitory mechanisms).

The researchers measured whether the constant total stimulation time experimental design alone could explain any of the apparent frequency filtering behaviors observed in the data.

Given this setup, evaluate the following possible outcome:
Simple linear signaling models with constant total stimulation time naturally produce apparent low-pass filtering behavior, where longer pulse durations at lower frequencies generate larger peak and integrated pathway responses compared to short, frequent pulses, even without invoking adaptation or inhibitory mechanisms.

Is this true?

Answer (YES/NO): NO